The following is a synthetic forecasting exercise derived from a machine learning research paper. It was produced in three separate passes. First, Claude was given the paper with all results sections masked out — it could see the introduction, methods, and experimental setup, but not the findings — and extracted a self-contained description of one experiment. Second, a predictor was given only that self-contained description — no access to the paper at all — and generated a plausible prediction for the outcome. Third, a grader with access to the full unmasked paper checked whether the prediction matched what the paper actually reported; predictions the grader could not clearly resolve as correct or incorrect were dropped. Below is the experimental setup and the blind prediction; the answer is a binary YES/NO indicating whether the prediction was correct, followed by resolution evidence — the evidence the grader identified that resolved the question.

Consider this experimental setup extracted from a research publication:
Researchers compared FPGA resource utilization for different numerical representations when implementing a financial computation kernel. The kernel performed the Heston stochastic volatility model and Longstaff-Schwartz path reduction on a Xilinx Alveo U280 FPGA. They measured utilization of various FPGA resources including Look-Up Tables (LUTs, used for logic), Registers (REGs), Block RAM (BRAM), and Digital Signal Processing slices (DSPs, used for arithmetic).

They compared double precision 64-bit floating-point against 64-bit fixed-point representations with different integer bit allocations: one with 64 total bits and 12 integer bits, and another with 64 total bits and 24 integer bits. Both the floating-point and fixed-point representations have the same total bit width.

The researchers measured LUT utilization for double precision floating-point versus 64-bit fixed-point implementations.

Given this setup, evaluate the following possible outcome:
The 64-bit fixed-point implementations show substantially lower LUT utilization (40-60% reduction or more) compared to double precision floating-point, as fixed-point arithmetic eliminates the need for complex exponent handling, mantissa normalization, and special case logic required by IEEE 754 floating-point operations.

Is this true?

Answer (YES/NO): YES